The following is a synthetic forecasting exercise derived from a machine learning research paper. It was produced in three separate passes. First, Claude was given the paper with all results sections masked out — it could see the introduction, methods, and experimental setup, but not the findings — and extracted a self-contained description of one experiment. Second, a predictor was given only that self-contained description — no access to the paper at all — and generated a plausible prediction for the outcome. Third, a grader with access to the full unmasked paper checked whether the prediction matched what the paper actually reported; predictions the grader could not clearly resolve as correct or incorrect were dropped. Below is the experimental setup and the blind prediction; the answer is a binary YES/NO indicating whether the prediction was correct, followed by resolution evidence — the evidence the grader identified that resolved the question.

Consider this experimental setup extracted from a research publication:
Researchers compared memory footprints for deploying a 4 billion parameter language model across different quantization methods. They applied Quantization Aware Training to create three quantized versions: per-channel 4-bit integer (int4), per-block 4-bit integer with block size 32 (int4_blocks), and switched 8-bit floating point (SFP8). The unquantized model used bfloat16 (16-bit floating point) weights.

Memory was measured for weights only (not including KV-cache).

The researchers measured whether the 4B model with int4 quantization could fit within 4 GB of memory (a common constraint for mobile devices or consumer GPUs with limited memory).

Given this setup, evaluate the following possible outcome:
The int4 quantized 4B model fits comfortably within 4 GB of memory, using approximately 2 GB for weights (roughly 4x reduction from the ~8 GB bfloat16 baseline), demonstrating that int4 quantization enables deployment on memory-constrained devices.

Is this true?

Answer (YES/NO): NO